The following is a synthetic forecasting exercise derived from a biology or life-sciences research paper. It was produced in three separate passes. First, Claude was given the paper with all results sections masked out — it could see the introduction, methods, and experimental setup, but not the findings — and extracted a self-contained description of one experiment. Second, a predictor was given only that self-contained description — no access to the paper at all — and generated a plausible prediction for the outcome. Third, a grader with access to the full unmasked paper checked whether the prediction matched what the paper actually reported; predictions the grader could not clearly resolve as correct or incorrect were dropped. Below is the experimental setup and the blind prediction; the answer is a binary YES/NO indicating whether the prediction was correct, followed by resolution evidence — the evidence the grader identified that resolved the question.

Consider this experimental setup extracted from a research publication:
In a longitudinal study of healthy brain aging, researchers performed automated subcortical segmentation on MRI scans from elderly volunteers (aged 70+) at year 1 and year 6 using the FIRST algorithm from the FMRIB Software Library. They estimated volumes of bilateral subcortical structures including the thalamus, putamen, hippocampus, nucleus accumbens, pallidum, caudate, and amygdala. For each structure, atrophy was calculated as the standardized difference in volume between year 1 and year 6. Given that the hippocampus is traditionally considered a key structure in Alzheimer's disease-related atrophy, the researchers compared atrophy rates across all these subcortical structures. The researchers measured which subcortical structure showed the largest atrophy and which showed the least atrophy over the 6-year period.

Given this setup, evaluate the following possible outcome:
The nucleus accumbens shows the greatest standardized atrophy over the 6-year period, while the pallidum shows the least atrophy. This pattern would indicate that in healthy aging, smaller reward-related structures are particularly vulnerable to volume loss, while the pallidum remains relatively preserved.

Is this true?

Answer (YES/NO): NO